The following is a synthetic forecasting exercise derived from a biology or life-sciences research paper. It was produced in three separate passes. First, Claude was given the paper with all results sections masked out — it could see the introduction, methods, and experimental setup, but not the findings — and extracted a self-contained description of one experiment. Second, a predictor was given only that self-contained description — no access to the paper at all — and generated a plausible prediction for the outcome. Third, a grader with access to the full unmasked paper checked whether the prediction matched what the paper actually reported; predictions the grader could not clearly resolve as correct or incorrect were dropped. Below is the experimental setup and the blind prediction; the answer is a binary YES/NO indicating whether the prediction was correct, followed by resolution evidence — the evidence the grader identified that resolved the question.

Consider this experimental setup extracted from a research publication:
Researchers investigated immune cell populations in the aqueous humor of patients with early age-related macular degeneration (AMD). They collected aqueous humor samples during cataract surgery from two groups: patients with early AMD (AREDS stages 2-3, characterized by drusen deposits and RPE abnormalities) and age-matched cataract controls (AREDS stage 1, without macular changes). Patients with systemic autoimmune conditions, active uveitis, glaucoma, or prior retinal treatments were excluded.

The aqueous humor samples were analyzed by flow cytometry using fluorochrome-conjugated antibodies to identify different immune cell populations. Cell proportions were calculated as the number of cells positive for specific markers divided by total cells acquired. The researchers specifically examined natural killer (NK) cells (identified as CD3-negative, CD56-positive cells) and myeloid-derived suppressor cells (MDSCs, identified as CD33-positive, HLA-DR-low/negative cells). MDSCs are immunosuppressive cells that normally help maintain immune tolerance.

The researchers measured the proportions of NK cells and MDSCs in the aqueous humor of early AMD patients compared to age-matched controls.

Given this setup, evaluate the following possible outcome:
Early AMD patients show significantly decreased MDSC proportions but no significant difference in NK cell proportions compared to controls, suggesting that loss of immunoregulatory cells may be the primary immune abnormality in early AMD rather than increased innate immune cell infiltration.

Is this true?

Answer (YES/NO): NO